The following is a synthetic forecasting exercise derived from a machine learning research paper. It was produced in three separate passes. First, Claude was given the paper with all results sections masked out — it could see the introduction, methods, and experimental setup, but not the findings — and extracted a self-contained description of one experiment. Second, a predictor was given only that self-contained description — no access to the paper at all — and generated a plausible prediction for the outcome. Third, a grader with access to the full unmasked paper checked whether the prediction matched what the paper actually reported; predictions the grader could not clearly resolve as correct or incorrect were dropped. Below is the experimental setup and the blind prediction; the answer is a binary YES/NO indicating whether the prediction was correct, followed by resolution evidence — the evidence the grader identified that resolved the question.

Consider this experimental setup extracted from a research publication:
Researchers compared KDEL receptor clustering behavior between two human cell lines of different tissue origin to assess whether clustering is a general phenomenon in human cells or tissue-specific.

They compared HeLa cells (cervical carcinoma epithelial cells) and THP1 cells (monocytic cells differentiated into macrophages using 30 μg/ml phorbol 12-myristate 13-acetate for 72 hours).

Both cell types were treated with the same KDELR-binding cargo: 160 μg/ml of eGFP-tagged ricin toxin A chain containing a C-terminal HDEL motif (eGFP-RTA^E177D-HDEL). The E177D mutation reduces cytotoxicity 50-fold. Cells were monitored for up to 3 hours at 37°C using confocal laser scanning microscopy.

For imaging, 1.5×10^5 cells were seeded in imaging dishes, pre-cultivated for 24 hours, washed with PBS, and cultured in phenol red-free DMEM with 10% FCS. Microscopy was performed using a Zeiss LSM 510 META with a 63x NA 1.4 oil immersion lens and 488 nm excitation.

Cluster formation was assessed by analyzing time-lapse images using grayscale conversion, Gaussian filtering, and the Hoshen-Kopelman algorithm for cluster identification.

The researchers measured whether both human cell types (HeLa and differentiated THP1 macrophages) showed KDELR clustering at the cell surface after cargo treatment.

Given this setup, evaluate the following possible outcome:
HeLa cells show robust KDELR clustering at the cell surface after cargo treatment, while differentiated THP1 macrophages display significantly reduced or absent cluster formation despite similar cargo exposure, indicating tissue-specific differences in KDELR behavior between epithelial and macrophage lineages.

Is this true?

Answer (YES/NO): YES